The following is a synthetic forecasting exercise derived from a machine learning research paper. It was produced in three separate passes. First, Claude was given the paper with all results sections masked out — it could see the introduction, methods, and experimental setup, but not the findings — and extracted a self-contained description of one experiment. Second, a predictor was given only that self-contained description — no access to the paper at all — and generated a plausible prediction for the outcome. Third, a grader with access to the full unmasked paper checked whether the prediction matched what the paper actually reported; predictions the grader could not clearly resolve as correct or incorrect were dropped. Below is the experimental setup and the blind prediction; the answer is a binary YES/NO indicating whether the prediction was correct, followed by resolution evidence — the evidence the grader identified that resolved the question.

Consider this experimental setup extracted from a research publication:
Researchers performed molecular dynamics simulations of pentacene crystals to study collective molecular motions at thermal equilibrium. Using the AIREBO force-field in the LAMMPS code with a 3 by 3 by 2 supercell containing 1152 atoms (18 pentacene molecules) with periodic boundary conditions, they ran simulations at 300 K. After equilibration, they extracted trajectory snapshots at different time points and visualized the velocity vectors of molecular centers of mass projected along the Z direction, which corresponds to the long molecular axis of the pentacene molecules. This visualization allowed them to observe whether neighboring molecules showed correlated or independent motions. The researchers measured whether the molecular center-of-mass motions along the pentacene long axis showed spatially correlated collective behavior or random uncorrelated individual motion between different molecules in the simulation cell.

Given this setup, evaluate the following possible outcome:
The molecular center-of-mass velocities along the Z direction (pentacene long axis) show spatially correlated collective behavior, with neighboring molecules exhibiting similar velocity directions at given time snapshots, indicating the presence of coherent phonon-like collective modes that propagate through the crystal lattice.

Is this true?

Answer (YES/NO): YES